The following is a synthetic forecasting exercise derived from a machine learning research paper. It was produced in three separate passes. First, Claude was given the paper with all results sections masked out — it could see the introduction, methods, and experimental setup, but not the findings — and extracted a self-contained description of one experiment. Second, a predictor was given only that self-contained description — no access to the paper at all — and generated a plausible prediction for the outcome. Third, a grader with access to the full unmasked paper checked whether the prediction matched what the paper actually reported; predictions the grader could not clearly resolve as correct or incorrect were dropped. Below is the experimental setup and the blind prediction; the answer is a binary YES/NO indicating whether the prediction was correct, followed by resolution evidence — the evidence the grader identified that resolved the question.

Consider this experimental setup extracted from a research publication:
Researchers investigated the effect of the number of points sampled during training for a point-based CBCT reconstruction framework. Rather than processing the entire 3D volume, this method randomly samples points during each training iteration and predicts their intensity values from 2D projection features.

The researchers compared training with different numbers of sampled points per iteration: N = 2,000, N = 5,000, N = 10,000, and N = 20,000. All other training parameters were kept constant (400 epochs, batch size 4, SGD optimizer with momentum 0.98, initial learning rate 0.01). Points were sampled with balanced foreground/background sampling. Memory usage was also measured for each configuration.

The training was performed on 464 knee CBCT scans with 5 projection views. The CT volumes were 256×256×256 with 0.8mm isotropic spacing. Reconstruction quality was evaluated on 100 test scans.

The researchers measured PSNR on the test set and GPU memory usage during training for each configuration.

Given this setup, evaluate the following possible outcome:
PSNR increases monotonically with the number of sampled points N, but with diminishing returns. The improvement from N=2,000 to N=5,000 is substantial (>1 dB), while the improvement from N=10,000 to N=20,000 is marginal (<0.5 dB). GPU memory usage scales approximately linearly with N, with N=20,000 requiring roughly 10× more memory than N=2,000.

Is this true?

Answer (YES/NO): NO